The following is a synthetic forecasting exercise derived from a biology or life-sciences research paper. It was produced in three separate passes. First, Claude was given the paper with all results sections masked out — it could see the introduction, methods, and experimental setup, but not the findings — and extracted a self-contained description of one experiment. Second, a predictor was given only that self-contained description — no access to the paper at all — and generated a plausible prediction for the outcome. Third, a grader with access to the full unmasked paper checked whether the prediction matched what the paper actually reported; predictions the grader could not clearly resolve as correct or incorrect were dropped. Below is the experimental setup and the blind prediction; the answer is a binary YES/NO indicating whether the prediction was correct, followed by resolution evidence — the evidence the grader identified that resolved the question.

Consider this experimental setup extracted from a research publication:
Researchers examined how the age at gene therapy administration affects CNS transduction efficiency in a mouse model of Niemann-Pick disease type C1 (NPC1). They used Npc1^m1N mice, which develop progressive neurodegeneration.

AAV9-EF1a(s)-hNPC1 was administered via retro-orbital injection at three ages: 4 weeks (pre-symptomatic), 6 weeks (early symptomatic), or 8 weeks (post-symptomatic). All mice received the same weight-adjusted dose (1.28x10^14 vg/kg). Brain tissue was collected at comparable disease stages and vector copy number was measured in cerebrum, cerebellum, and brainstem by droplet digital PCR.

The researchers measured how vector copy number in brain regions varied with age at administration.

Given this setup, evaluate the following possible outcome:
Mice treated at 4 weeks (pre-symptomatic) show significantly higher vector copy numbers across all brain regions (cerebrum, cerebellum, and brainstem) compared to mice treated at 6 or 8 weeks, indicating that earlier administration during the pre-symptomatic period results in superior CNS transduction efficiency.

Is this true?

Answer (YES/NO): NO